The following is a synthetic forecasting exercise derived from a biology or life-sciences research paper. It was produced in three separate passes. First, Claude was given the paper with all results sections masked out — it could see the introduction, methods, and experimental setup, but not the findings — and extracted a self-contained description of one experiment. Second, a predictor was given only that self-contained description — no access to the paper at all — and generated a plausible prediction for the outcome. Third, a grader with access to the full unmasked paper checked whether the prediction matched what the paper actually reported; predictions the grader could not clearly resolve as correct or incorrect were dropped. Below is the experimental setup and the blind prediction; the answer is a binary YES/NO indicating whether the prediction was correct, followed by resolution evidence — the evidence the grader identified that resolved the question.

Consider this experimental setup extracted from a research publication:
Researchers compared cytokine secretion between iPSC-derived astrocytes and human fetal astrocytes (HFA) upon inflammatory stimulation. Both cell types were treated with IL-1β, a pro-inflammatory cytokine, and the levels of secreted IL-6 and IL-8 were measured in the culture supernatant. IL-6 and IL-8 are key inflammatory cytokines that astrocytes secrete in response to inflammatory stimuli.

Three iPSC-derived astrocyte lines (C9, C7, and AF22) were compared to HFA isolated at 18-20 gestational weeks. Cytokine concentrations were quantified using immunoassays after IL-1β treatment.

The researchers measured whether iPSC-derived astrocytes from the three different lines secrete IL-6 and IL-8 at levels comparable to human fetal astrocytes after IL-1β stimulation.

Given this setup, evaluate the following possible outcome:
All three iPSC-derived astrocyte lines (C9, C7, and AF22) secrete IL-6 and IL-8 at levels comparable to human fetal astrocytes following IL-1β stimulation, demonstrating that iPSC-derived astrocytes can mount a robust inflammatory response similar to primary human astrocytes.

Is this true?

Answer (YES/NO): NO